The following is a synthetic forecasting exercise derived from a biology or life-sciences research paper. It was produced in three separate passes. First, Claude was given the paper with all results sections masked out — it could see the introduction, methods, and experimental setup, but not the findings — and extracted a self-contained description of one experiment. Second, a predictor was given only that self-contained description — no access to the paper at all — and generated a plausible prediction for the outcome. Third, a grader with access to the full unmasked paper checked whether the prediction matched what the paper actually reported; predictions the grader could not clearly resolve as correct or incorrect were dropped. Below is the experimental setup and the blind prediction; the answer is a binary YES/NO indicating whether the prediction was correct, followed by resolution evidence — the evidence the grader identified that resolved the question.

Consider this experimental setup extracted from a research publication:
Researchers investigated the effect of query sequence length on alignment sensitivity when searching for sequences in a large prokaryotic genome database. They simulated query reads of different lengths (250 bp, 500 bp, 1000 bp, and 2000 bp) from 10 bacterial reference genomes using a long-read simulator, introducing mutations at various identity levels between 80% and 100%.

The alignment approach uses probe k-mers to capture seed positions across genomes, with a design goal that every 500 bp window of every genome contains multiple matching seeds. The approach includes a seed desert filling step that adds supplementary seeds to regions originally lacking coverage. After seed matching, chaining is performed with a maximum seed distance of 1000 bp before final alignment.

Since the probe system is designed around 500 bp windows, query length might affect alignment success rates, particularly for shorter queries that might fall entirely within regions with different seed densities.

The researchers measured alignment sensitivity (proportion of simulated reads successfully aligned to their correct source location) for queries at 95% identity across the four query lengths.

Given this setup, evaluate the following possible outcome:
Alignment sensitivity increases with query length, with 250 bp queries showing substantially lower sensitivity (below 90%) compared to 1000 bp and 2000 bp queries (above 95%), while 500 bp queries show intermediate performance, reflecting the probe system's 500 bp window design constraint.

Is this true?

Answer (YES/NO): NO